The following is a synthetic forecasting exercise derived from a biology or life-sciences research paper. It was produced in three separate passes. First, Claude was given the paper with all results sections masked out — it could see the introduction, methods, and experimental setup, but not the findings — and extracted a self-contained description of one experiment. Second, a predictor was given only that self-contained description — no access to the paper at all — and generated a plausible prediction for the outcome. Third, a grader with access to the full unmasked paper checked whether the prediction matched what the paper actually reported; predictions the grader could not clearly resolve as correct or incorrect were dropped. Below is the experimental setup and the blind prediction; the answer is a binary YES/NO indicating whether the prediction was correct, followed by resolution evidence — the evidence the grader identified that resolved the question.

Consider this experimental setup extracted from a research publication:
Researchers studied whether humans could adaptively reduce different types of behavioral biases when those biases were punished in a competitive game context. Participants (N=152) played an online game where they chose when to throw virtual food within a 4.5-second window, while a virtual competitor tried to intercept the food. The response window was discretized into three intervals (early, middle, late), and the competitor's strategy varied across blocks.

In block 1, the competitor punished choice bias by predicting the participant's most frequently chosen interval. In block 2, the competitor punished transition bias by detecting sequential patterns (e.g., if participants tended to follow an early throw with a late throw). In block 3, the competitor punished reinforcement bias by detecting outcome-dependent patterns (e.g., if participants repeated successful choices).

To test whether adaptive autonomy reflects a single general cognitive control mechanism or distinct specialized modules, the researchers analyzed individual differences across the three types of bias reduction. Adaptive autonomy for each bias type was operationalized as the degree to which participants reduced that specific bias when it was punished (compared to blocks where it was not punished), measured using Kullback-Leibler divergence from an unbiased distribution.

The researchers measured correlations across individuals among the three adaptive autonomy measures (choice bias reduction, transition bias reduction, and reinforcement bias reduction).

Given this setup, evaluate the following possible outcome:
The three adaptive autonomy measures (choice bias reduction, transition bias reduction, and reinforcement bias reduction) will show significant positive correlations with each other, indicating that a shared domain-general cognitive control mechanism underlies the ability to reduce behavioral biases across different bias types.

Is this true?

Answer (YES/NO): NO